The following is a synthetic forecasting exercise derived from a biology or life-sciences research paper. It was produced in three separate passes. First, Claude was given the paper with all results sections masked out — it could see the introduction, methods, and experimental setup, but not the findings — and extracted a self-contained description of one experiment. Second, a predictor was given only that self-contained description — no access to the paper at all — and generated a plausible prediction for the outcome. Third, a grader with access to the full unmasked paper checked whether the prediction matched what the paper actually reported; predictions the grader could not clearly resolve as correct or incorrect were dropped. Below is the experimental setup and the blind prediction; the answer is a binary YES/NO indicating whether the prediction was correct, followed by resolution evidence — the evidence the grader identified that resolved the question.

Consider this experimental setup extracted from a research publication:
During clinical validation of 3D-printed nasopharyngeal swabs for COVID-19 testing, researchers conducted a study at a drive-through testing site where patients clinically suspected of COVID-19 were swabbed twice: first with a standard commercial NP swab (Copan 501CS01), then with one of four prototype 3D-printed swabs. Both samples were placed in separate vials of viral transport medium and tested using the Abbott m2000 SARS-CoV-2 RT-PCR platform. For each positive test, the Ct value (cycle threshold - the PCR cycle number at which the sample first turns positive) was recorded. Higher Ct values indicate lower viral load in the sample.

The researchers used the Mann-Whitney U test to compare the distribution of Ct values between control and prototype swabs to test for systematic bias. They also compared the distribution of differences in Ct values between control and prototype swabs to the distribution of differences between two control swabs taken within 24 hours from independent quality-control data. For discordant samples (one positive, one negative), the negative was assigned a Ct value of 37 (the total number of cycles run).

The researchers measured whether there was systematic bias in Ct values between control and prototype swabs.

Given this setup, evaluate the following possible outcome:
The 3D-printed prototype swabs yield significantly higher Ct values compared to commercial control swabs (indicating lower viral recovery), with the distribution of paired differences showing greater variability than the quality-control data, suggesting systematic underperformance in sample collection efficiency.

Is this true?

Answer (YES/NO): NO